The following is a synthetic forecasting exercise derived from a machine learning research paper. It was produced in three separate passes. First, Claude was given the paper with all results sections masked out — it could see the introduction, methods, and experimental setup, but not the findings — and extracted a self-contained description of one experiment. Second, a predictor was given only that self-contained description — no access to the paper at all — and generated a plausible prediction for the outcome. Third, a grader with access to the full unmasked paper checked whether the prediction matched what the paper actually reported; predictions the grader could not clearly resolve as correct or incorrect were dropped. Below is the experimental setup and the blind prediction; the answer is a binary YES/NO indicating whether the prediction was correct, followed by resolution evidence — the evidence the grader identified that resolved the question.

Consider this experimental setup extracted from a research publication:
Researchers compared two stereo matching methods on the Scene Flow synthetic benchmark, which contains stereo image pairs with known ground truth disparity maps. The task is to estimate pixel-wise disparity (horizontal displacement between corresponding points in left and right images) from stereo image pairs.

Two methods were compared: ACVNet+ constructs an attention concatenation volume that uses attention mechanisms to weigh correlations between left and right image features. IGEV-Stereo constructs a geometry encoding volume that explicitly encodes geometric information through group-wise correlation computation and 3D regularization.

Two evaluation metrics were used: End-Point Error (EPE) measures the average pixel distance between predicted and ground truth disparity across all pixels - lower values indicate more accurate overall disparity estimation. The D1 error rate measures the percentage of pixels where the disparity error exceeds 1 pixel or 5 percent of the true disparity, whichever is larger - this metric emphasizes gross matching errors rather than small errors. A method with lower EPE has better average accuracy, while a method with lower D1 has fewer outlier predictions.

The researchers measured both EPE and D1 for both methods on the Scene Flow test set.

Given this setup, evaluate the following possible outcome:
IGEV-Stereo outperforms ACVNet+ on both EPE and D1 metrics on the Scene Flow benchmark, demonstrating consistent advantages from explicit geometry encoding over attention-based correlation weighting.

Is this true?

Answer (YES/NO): NO